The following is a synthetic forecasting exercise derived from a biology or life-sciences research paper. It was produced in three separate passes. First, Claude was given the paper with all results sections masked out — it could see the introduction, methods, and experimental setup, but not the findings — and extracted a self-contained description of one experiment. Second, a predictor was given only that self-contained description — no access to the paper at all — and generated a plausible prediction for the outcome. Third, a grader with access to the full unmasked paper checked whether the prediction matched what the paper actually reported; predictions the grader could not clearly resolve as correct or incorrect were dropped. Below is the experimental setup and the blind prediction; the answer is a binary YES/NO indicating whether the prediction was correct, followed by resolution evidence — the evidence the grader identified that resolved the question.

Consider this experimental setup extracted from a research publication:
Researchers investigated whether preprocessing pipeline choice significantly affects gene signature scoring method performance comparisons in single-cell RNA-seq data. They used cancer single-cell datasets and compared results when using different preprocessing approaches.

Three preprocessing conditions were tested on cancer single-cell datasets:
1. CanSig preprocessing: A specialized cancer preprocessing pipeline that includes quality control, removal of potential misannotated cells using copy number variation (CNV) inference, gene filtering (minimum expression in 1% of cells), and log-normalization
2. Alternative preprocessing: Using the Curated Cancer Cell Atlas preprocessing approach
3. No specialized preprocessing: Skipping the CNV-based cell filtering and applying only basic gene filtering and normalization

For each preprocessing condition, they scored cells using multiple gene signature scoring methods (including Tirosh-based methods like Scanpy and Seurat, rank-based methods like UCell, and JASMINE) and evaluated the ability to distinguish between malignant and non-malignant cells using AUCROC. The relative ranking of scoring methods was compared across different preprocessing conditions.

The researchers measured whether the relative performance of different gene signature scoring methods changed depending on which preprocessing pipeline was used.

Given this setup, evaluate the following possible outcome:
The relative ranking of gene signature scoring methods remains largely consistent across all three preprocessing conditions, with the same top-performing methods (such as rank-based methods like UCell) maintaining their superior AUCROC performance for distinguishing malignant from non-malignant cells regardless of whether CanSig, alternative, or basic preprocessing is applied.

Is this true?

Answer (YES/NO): NO